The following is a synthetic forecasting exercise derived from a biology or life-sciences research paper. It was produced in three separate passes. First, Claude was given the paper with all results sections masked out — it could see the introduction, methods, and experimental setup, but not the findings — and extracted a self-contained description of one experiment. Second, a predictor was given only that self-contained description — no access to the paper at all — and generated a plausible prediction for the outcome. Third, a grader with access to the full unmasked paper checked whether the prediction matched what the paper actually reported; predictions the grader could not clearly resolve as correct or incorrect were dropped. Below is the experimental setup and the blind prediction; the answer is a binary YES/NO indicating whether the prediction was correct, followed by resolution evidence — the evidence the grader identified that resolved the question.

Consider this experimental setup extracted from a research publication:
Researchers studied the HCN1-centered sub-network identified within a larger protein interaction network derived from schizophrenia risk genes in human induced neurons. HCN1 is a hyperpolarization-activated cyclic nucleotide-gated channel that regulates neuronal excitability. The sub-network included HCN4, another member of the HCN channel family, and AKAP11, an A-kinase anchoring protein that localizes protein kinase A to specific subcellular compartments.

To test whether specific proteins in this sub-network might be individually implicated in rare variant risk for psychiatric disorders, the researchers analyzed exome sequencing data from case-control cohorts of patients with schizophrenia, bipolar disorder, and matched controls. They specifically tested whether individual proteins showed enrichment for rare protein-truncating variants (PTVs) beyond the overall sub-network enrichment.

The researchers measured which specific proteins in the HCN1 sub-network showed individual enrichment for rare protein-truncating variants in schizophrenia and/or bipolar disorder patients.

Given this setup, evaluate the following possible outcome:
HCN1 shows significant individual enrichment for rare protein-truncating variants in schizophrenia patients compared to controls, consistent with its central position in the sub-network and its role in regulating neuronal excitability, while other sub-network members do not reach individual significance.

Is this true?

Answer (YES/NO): NO